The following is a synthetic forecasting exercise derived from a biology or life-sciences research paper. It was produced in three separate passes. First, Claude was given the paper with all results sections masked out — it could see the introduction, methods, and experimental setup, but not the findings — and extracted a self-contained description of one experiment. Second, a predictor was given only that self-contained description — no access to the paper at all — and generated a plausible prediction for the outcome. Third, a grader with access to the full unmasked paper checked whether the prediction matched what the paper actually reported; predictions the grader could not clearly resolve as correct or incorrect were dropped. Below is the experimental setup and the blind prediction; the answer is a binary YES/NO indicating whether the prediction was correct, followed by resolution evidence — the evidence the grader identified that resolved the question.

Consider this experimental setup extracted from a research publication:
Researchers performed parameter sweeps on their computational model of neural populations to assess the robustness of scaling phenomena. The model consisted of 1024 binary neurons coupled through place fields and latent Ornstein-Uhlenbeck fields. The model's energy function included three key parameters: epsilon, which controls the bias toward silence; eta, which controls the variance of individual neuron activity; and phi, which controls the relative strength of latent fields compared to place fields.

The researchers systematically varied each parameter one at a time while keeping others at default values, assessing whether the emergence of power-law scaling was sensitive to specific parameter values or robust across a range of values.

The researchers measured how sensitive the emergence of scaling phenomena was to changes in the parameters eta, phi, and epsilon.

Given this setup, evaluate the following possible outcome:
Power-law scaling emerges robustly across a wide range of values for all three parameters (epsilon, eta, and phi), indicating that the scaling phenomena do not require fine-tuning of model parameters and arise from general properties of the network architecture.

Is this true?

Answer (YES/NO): YES